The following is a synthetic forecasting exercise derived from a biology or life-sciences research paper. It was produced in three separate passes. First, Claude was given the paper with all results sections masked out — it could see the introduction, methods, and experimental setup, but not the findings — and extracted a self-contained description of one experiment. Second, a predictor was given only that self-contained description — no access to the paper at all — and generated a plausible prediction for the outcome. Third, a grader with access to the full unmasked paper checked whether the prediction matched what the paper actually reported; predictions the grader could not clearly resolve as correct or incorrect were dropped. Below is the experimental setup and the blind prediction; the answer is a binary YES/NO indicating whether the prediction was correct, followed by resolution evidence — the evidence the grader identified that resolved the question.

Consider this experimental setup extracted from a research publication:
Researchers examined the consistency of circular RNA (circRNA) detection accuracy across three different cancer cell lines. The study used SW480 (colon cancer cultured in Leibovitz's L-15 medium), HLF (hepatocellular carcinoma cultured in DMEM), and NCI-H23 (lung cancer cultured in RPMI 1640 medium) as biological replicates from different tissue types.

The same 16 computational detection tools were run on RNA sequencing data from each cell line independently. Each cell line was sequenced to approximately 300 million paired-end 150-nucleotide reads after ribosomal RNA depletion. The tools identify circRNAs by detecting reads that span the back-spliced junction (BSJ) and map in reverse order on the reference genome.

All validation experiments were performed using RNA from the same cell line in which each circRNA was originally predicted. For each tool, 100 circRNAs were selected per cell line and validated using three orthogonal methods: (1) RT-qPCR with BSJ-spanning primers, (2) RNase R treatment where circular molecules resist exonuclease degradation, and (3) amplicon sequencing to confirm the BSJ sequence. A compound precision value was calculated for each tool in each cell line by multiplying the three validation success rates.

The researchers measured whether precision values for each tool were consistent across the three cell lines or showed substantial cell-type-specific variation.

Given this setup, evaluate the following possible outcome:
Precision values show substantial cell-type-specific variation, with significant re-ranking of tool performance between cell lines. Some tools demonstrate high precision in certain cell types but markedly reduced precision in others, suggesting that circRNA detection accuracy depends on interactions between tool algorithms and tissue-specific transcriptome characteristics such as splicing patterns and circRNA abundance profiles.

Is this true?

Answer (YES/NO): NO